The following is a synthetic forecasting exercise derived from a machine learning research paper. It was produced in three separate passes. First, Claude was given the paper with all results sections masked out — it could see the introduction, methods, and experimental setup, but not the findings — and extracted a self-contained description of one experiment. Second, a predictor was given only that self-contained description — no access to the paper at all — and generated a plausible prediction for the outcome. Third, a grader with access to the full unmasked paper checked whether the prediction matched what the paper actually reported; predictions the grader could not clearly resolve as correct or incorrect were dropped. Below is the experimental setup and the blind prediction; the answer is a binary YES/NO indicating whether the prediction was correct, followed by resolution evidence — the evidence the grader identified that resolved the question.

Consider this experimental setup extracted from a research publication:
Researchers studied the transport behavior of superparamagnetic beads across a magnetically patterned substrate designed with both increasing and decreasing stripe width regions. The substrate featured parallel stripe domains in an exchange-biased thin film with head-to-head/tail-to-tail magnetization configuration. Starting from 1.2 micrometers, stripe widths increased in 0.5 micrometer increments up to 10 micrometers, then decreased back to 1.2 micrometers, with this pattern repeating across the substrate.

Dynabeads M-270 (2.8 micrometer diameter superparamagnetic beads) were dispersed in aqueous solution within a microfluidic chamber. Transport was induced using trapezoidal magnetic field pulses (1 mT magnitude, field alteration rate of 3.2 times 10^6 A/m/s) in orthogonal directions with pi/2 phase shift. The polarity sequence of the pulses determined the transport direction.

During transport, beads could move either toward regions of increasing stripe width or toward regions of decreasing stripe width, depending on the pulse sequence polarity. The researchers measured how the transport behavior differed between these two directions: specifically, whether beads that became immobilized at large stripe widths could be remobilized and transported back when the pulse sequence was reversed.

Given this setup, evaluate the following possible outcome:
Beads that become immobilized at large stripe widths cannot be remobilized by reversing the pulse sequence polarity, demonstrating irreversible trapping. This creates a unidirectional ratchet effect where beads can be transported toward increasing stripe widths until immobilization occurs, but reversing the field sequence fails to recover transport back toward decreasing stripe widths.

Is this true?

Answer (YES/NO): NO